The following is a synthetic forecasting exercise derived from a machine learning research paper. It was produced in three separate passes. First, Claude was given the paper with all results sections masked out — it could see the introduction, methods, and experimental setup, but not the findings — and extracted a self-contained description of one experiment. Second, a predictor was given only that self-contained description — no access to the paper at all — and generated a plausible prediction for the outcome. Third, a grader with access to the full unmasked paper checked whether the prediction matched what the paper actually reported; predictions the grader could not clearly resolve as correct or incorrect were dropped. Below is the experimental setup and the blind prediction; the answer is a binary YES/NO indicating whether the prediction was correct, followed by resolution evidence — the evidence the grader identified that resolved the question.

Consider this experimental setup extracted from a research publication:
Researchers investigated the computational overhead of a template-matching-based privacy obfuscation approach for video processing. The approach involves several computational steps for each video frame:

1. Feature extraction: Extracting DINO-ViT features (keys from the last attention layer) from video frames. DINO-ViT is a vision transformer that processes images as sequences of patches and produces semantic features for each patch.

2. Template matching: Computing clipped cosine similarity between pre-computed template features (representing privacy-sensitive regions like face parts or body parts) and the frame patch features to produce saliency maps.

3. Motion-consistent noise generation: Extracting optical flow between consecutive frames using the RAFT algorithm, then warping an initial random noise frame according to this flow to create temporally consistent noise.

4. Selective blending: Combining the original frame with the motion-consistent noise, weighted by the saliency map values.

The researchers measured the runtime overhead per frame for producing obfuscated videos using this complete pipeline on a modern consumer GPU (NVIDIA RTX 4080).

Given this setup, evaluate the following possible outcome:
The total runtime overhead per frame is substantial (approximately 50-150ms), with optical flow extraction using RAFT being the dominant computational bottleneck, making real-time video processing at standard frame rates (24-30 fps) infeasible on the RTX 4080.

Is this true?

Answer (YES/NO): NO